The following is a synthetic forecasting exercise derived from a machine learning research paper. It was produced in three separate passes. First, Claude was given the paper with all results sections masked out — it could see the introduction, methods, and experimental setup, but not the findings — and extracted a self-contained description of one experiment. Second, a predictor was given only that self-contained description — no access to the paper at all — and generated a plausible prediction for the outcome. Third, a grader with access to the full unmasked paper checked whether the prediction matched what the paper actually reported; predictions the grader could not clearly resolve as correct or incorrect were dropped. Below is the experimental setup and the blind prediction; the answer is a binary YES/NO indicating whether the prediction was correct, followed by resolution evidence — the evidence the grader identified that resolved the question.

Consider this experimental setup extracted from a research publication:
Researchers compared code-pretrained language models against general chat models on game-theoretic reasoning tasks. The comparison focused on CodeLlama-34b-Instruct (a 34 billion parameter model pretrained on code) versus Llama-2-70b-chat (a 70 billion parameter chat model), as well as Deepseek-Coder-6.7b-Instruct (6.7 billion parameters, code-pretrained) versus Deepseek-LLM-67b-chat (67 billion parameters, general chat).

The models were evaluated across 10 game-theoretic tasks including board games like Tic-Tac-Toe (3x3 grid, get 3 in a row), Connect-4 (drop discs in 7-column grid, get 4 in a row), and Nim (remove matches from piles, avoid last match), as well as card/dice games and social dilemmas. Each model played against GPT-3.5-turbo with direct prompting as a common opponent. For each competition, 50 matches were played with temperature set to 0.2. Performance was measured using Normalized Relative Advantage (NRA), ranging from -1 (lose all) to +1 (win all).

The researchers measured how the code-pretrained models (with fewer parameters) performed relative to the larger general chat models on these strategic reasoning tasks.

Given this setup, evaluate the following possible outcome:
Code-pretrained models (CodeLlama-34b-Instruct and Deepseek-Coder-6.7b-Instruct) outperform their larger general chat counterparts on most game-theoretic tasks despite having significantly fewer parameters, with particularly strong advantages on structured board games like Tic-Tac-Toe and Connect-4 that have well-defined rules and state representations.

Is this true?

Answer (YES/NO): NO